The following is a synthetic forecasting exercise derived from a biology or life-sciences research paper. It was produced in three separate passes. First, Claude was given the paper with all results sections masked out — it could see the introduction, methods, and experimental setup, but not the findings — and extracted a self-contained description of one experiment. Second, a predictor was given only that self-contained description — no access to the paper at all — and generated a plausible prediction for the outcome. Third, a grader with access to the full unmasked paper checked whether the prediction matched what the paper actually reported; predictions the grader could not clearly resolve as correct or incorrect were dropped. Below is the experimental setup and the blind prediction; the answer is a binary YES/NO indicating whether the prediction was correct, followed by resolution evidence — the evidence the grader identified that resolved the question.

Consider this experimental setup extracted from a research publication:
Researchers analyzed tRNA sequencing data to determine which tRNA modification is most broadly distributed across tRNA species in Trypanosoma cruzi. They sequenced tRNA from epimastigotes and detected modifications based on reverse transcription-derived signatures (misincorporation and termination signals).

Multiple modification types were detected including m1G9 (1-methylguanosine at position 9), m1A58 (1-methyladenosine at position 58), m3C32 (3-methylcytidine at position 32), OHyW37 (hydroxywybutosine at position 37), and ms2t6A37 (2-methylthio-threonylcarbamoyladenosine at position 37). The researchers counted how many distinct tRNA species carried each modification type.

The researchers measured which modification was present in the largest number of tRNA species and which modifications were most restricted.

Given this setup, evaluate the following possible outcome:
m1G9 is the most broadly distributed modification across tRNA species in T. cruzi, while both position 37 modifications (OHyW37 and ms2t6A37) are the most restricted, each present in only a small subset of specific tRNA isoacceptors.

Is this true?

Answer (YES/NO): NO